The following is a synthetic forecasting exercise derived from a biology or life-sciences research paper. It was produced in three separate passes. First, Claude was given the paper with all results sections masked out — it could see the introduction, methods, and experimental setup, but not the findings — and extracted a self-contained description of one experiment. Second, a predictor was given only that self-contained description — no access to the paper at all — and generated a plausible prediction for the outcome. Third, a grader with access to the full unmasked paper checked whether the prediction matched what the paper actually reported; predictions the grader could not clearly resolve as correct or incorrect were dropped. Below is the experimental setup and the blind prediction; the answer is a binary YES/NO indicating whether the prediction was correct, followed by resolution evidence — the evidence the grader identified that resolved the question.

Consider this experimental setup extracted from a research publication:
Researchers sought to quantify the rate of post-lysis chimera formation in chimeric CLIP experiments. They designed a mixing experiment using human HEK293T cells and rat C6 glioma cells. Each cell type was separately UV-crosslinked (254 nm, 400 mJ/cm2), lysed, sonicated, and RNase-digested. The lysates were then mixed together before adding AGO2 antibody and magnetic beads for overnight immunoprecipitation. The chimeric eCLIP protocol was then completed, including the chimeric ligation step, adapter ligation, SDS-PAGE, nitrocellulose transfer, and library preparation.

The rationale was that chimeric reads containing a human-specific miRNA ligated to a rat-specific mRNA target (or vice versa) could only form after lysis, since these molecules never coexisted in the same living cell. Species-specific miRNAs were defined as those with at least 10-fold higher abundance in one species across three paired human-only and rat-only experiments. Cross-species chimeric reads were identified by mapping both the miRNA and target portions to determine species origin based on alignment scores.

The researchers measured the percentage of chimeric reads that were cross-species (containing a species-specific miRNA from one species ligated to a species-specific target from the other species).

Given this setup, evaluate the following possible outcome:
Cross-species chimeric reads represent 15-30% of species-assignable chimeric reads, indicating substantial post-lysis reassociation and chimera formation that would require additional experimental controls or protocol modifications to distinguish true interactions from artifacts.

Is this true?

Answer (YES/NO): NO